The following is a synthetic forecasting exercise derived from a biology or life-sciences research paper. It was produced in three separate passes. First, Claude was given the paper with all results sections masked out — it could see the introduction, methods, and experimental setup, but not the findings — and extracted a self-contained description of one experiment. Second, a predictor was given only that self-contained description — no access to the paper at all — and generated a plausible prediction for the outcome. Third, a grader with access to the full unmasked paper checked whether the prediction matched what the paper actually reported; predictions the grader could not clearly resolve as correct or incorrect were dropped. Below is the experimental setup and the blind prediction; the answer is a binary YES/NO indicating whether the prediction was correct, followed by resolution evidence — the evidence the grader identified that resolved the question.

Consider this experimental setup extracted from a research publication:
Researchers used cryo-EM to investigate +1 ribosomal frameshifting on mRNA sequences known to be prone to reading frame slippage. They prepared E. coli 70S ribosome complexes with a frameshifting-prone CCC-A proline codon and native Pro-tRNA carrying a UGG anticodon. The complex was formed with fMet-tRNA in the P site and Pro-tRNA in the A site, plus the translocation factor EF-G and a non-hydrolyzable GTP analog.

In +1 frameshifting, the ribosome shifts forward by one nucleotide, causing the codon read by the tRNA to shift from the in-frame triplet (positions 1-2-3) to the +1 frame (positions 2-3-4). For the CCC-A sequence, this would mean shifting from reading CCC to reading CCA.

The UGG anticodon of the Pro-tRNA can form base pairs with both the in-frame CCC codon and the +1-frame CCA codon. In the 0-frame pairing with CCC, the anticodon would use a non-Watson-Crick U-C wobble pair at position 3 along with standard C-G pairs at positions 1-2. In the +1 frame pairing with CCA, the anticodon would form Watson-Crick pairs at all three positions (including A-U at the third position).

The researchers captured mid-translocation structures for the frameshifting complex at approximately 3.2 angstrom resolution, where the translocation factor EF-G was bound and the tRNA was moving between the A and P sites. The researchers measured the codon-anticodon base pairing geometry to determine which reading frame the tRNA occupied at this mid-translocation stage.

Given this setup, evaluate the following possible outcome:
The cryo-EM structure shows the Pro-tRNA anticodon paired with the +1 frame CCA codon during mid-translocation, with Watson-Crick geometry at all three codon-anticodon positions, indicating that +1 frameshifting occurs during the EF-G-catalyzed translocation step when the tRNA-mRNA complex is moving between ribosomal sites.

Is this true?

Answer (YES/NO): YES